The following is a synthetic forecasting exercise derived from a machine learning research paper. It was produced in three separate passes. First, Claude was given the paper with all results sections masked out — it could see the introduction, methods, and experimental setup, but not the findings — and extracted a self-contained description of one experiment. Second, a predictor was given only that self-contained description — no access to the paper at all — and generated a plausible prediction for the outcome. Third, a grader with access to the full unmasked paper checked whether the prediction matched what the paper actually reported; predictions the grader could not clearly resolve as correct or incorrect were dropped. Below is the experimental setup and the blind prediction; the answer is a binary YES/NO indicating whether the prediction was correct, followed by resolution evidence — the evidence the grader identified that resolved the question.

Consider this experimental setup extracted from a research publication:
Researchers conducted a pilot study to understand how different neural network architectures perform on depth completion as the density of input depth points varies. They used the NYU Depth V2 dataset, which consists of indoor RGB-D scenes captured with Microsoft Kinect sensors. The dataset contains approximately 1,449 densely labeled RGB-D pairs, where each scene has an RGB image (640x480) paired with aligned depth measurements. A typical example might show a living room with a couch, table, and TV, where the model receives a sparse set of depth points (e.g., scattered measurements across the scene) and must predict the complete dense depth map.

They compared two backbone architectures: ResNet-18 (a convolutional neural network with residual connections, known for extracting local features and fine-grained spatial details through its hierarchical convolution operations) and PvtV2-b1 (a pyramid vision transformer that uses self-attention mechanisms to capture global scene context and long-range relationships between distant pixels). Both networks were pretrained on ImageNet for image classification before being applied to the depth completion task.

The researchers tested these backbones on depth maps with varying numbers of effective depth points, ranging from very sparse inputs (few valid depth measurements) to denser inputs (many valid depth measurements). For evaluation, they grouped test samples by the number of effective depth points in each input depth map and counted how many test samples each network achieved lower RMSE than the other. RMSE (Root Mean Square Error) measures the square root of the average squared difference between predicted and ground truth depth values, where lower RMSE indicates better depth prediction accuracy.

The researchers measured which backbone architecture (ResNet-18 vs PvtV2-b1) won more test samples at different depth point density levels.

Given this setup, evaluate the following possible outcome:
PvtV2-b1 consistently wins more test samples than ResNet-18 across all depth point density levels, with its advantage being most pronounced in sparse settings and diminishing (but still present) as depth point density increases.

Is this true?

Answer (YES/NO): NO